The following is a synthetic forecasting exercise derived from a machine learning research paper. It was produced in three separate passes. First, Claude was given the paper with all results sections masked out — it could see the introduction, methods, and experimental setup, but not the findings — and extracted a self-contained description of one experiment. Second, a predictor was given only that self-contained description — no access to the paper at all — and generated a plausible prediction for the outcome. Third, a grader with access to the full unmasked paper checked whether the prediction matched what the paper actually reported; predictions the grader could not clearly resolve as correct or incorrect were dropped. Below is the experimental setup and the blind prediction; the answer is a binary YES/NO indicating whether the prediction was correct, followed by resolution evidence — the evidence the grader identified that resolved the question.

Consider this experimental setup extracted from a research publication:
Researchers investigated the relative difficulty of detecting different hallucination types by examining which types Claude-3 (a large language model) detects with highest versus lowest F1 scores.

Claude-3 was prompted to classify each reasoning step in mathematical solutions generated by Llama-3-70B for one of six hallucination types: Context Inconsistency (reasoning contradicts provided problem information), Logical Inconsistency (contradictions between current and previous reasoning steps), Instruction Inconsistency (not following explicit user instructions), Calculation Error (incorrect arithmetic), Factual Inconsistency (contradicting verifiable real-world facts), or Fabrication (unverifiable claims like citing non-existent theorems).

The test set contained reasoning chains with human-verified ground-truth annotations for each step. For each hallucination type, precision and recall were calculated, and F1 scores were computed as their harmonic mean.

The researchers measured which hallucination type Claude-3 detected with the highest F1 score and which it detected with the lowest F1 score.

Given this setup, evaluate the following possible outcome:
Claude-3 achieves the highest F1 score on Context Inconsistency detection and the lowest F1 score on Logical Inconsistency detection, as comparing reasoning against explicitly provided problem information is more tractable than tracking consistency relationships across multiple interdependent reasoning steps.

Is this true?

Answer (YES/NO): NO